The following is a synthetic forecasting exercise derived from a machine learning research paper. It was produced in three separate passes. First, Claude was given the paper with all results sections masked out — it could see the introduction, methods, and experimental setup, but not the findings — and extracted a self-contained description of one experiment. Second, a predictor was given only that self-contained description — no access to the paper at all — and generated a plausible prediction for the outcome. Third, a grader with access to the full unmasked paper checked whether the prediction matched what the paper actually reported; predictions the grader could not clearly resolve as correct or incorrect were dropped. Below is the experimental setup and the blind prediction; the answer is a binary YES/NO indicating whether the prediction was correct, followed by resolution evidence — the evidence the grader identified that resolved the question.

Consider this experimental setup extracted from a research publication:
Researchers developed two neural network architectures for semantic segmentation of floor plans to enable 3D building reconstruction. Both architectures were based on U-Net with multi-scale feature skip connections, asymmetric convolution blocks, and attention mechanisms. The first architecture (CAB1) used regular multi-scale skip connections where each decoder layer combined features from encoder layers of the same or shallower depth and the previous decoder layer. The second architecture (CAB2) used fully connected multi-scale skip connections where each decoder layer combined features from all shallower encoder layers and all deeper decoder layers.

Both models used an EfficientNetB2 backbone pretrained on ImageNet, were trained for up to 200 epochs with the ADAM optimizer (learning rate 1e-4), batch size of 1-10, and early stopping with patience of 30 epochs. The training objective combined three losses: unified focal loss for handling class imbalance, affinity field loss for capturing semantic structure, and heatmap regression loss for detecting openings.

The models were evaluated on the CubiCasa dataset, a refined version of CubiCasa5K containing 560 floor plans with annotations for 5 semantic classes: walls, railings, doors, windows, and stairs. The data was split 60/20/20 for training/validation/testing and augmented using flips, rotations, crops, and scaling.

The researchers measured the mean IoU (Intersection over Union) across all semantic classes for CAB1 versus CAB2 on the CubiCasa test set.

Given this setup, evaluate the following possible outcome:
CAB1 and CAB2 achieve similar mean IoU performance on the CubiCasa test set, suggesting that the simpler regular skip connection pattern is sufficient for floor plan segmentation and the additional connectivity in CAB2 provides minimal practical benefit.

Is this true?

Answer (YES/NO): YES